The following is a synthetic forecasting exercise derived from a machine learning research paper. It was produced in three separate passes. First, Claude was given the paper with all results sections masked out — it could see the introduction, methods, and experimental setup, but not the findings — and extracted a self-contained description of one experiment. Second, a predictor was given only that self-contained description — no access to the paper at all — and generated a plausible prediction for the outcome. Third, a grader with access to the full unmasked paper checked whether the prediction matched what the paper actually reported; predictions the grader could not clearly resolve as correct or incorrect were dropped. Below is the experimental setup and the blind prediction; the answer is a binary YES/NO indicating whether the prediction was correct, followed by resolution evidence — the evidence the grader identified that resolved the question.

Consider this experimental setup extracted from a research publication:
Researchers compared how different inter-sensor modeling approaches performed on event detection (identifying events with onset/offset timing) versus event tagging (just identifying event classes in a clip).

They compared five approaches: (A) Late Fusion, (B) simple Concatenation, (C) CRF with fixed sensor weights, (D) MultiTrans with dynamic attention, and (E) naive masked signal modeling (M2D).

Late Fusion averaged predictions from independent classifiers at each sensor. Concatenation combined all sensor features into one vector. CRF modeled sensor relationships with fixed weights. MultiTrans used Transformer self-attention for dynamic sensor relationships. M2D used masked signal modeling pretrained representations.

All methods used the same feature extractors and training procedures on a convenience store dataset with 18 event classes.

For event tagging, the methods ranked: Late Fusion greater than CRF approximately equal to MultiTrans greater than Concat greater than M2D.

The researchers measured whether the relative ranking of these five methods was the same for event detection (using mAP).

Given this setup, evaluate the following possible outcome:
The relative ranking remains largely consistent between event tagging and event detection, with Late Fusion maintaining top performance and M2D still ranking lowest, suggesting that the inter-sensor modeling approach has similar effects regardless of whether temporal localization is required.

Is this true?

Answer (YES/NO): NO